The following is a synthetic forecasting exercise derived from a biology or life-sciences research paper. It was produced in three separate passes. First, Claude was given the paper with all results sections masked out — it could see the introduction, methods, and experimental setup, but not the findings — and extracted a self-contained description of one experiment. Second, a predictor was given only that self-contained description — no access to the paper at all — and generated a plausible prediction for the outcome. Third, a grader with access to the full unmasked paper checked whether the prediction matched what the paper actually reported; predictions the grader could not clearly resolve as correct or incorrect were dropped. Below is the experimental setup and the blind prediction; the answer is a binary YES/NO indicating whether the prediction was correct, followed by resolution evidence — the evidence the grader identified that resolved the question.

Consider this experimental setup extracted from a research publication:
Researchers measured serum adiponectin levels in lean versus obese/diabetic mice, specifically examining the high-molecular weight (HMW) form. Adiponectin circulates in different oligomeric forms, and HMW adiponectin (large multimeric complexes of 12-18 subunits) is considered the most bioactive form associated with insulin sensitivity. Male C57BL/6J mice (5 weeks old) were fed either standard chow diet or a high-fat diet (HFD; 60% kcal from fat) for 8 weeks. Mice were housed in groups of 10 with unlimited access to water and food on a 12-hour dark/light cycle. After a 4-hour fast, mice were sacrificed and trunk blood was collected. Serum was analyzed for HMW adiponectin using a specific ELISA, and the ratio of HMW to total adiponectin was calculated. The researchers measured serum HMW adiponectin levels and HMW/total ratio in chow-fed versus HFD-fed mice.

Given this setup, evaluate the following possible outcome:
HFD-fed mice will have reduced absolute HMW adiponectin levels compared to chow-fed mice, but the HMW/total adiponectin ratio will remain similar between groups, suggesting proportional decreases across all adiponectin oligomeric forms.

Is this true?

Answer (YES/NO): NO